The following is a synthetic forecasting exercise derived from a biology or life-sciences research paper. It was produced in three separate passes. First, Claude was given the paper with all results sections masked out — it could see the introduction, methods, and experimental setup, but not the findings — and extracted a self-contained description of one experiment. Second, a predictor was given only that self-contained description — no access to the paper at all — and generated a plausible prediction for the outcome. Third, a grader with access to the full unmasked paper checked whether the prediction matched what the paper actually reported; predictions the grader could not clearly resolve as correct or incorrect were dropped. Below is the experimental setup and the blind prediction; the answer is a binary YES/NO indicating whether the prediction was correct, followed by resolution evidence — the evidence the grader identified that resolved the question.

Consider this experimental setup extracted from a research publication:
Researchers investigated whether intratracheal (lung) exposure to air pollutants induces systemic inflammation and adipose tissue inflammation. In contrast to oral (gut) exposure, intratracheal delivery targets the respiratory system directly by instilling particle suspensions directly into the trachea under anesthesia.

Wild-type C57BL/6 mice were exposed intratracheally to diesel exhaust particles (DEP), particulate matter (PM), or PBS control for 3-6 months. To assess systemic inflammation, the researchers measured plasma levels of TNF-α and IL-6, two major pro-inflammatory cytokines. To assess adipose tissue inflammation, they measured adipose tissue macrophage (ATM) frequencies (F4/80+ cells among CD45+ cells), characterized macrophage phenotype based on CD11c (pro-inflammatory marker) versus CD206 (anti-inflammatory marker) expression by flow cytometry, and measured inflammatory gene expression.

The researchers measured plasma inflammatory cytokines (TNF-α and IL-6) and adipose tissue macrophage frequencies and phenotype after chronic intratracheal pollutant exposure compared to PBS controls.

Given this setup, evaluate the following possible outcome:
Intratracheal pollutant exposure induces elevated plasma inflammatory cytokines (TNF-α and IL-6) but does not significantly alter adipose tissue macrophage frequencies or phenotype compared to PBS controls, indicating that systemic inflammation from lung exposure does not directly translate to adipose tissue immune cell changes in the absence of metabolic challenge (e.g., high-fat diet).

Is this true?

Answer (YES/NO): NO